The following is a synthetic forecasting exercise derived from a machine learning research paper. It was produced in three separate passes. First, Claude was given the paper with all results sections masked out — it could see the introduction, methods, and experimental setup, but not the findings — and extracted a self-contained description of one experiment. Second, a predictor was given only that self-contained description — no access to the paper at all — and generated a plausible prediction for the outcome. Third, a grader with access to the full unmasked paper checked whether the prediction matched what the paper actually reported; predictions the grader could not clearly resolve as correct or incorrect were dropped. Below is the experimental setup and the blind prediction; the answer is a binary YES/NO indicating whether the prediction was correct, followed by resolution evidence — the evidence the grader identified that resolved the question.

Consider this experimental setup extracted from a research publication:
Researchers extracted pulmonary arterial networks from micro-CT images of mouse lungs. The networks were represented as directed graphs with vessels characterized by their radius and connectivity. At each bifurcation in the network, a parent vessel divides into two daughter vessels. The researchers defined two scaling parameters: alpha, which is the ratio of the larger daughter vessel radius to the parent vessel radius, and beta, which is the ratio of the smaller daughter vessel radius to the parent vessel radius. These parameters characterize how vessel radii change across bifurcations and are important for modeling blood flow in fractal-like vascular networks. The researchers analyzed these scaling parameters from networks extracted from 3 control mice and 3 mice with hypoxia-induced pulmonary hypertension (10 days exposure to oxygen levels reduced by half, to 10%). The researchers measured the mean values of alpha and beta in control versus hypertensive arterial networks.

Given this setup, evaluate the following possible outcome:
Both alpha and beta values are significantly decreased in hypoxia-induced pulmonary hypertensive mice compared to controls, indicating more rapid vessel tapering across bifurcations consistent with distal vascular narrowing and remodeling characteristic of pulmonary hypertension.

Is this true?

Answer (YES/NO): NO